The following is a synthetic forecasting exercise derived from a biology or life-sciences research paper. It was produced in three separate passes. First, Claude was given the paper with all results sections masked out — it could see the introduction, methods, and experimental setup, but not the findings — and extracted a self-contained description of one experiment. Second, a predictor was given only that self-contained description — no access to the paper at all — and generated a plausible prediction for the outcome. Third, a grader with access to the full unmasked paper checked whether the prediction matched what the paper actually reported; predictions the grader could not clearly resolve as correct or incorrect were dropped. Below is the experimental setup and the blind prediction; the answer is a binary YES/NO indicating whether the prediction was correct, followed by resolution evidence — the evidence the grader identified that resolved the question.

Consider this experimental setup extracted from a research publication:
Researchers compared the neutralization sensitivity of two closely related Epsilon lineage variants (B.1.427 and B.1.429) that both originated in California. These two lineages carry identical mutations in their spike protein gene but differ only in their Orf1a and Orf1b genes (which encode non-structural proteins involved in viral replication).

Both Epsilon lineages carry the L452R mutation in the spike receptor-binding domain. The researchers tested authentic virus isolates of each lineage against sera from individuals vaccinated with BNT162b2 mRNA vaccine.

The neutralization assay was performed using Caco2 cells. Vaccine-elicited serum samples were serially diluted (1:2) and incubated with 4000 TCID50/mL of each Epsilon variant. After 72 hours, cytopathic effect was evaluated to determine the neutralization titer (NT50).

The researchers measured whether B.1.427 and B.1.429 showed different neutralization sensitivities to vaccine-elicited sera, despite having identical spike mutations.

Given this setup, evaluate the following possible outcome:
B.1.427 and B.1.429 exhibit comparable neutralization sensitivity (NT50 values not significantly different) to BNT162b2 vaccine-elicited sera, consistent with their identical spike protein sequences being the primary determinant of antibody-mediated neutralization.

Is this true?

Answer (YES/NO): YES